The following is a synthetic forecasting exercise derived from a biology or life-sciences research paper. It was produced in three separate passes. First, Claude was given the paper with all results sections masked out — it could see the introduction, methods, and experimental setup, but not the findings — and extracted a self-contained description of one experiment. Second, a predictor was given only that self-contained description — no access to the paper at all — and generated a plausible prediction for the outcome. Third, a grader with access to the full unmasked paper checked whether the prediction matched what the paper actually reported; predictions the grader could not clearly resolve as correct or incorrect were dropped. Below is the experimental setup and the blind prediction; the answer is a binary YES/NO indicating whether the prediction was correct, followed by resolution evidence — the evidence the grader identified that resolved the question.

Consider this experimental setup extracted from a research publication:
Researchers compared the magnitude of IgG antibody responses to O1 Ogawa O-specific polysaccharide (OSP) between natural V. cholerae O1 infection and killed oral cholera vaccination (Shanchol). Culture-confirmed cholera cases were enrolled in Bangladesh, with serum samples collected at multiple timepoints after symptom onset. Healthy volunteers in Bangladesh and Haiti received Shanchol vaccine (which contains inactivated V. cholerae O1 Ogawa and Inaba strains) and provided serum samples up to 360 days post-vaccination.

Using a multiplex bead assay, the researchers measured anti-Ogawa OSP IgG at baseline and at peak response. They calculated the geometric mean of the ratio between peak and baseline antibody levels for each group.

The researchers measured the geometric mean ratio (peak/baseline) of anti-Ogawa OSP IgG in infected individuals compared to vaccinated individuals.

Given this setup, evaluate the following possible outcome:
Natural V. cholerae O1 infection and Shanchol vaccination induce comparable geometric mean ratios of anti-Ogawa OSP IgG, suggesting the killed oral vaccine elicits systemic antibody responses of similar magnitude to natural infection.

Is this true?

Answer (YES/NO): NO